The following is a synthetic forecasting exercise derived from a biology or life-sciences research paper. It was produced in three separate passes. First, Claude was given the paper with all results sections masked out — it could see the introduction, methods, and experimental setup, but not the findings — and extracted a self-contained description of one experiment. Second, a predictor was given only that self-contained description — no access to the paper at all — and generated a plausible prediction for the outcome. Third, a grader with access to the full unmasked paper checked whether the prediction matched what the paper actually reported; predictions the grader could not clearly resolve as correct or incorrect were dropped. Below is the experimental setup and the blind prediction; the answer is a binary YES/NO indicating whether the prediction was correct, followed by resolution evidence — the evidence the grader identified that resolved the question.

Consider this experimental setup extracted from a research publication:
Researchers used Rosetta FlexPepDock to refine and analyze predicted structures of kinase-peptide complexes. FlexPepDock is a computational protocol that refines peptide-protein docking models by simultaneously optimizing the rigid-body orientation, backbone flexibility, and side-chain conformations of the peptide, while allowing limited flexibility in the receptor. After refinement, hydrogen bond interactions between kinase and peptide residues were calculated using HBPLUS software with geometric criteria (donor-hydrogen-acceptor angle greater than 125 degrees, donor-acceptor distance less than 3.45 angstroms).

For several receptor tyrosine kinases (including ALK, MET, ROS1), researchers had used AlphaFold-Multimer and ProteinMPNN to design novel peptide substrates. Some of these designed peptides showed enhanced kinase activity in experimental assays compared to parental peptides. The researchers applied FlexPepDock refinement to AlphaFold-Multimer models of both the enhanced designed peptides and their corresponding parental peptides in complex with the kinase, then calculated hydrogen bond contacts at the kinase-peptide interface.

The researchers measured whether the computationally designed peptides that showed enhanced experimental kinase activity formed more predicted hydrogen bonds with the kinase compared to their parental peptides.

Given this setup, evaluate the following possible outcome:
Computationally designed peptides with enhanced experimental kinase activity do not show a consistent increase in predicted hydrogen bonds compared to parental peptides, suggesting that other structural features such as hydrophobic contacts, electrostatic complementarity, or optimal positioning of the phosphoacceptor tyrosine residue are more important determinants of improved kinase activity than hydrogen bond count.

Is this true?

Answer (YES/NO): NO